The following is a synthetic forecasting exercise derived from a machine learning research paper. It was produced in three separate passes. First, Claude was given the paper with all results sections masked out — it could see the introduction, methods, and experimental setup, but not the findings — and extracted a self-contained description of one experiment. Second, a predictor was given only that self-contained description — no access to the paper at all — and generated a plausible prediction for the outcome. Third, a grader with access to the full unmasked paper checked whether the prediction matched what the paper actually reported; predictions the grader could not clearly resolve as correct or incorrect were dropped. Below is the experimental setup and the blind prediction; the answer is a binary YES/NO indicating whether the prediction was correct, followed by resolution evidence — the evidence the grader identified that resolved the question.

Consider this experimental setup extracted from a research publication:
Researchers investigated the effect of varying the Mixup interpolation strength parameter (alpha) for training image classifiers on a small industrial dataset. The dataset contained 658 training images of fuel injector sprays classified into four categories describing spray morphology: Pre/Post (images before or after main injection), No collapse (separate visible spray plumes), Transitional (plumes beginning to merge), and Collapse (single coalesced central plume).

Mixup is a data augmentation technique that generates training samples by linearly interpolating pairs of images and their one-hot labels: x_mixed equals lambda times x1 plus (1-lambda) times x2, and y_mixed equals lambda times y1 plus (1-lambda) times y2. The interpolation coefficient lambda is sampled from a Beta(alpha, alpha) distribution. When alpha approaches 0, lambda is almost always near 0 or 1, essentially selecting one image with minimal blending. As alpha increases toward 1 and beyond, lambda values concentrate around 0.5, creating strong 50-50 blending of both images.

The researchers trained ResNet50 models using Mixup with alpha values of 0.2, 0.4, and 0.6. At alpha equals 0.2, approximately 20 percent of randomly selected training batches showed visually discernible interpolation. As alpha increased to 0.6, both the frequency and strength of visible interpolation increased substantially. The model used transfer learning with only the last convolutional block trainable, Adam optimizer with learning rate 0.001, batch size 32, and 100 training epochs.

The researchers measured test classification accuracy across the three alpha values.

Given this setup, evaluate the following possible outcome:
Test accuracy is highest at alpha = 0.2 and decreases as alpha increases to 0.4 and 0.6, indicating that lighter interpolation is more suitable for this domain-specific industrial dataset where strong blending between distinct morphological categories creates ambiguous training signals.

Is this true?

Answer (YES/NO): NO